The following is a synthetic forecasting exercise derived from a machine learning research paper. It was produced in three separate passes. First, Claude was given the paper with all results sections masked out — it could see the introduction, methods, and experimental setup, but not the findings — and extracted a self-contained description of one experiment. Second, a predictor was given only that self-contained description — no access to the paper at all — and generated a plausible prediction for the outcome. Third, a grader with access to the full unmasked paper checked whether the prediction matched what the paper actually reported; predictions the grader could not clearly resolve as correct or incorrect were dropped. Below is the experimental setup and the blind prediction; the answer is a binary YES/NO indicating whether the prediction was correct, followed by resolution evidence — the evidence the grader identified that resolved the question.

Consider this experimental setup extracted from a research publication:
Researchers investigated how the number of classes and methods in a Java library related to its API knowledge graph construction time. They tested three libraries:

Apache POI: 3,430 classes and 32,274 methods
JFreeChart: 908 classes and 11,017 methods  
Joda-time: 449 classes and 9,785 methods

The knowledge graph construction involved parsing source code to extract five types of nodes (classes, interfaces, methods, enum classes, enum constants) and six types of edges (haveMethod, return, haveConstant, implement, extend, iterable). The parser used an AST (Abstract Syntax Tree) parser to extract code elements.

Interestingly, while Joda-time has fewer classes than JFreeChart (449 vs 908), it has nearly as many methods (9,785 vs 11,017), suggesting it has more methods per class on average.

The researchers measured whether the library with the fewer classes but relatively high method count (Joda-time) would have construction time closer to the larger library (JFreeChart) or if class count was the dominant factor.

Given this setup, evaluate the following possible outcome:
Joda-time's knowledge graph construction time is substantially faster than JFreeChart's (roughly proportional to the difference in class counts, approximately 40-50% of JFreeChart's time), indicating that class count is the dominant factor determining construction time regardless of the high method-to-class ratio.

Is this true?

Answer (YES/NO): NO